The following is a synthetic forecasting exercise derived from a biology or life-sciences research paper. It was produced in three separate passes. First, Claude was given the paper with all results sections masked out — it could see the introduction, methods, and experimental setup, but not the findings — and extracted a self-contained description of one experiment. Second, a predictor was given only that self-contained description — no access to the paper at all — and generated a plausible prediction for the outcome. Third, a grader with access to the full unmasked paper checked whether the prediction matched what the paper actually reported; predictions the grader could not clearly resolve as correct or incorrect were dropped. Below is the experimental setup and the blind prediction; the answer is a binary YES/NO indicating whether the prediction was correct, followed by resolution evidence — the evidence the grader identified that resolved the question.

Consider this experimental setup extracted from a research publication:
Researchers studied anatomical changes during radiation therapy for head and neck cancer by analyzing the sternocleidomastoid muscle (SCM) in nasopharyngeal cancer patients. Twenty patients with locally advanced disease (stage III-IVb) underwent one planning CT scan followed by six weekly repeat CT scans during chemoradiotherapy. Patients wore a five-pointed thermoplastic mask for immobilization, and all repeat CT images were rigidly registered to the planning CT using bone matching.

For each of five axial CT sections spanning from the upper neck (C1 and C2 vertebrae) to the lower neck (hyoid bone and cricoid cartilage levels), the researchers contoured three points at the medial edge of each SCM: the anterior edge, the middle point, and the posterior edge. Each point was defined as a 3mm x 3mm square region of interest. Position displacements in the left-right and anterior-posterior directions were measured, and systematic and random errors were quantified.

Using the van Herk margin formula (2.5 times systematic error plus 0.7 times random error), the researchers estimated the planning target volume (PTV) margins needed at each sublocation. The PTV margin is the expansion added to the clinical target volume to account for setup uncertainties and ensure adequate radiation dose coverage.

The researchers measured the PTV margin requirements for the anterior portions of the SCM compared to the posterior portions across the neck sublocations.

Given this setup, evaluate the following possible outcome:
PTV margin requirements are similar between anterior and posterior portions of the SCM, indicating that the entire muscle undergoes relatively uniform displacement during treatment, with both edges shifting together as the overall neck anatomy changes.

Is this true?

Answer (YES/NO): NO